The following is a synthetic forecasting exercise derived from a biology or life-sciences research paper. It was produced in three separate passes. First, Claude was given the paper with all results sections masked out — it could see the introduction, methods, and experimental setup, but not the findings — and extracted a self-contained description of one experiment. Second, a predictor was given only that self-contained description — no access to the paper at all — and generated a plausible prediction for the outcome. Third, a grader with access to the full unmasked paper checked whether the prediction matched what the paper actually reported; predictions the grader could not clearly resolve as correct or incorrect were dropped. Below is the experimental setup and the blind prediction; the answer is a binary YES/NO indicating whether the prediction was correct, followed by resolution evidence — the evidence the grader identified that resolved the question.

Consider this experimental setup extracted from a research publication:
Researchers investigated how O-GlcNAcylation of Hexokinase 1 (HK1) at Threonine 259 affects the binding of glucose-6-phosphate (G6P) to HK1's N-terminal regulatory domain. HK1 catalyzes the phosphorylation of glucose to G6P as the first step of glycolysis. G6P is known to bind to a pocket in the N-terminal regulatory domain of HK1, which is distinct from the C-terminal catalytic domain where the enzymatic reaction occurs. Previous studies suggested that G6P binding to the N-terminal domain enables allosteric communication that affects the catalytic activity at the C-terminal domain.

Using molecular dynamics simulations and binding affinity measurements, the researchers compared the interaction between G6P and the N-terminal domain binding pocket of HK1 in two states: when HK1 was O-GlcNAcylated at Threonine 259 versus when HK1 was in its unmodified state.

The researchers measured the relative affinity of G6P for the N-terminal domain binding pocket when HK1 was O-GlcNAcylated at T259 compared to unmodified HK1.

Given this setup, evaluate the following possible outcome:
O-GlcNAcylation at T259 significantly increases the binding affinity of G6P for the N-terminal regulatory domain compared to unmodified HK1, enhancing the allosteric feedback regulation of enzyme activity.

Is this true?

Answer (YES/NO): NO